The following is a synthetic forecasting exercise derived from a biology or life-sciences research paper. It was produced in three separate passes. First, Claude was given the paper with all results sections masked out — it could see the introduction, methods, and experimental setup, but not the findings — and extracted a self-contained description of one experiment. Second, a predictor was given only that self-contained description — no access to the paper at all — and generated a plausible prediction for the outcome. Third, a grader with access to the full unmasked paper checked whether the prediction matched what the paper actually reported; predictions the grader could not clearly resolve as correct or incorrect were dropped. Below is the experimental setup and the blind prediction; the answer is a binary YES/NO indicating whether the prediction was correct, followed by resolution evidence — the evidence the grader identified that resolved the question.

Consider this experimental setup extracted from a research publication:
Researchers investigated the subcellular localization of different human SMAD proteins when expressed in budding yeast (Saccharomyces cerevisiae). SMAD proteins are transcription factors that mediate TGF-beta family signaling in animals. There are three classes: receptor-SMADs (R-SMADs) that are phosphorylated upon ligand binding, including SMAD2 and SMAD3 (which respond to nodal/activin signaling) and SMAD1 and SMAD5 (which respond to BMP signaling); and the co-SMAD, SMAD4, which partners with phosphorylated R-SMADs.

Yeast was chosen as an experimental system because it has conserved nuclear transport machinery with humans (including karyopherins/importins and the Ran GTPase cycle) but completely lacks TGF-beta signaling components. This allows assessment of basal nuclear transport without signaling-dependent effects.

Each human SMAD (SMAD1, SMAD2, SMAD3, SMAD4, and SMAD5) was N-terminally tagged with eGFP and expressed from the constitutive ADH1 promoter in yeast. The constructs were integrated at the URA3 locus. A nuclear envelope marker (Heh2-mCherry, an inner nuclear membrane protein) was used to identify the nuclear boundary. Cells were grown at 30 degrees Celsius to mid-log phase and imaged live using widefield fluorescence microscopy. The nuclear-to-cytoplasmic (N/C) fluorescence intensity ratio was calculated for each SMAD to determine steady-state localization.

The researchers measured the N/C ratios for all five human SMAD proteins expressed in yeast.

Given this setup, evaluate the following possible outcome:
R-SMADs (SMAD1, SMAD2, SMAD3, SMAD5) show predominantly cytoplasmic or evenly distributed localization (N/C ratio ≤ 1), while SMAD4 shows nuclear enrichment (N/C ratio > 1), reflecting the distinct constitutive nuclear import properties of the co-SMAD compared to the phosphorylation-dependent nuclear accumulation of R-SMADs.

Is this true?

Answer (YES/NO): NO